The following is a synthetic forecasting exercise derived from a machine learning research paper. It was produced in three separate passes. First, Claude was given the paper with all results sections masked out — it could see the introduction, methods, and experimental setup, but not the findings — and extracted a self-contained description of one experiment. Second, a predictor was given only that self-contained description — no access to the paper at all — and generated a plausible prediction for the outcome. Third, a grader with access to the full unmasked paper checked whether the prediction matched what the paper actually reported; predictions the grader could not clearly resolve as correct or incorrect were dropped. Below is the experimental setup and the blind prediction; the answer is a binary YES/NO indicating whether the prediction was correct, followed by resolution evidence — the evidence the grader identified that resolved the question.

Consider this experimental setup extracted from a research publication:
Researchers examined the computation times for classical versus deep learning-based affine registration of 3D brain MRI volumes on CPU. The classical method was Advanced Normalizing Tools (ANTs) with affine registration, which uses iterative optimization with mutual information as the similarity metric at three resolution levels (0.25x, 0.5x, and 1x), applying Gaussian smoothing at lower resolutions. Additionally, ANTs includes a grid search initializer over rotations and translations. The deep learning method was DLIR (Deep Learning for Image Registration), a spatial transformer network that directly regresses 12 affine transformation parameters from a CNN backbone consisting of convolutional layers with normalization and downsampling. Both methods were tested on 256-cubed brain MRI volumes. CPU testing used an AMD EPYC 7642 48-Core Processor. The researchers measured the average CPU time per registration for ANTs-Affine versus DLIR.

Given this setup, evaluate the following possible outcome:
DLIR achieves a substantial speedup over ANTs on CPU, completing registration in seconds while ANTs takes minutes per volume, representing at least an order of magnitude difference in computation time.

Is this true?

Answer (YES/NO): NO